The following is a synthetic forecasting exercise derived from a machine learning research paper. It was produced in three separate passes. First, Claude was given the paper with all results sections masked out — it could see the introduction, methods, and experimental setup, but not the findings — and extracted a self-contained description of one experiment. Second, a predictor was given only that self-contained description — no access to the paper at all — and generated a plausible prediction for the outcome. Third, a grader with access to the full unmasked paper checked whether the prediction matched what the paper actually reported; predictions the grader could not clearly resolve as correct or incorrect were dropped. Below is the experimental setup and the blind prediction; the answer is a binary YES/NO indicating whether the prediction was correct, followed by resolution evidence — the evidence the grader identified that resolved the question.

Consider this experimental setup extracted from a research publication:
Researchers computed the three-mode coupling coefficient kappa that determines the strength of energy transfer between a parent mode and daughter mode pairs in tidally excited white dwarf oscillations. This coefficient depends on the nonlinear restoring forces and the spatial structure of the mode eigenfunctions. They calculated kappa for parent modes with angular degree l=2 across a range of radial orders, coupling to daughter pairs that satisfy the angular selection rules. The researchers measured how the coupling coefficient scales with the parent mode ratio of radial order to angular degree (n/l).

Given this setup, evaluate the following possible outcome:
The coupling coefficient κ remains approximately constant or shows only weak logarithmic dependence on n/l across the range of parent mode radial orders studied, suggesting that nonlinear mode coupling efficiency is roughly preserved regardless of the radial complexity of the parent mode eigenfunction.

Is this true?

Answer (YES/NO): NO